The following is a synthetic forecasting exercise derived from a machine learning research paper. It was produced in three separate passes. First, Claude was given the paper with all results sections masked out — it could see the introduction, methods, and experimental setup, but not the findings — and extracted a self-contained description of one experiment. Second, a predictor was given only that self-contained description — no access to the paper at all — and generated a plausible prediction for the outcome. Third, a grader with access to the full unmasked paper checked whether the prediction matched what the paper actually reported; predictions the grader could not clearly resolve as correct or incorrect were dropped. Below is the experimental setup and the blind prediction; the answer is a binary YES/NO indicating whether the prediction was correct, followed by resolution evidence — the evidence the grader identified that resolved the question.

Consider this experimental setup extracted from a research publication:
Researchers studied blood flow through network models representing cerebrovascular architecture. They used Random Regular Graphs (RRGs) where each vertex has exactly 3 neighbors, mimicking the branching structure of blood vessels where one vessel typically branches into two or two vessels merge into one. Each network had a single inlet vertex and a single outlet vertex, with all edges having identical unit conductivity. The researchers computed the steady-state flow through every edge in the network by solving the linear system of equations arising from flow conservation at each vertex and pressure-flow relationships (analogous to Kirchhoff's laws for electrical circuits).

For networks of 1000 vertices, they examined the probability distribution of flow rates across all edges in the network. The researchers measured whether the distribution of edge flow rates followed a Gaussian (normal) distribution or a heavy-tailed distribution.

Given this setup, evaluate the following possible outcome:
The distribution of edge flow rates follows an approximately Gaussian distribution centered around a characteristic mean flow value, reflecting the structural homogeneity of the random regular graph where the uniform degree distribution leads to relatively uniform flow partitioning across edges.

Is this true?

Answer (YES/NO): NO